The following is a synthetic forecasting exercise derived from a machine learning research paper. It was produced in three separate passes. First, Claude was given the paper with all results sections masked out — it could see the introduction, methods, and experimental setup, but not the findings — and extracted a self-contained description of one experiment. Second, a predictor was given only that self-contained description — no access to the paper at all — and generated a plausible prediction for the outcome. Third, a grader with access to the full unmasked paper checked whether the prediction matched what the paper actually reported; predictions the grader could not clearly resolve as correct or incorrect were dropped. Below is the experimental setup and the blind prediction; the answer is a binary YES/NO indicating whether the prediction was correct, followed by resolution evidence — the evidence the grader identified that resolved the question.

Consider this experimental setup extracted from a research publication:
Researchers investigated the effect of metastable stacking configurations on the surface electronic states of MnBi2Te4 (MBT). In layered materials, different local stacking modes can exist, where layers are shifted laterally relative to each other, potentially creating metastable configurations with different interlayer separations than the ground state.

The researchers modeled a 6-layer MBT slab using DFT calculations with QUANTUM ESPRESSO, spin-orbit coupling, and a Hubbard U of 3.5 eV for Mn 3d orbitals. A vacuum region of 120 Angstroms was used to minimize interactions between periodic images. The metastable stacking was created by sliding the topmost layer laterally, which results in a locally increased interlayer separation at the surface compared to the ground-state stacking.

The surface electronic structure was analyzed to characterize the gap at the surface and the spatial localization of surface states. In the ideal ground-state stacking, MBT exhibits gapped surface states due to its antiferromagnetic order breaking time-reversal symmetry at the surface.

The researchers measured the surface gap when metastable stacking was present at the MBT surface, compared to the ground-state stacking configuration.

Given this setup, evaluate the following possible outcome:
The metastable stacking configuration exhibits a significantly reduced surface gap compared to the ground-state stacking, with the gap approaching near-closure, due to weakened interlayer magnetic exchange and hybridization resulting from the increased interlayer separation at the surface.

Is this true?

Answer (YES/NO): YES